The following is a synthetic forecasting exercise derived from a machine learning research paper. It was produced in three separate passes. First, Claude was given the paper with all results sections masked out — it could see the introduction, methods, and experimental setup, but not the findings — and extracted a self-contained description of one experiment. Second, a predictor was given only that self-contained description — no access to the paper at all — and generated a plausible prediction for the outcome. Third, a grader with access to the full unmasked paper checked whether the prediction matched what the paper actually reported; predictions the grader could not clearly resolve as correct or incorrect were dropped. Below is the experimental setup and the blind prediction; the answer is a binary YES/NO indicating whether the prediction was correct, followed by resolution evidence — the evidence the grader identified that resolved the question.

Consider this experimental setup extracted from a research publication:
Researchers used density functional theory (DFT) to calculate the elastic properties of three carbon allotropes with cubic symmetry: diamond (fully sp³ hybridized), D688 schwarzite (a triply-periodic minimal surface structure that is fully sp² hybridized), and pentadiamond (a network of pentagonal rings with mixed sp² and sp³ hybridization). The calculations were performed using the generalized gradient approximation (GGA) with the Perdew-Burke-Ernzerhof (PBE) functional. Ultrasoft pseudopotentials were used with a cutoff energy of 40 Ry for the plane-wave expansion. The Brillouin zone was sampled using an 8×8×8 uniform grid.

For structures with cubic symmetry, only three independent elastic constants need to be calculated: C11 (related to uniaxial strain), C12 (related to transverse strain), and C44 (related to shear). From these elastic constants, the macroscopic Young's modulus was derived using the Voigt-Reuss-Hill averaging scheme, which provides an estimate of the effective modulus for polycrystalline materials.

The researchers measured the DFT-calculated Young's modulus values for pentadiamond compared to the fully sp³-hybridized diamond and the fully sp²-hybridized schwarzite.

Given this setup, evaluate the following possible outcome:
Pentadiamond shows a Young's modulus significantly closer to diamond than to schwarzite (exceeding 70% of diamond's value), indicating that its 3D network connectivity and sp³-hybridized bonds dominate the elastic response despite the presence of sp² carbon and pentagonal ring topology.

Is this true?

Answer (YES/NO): NO